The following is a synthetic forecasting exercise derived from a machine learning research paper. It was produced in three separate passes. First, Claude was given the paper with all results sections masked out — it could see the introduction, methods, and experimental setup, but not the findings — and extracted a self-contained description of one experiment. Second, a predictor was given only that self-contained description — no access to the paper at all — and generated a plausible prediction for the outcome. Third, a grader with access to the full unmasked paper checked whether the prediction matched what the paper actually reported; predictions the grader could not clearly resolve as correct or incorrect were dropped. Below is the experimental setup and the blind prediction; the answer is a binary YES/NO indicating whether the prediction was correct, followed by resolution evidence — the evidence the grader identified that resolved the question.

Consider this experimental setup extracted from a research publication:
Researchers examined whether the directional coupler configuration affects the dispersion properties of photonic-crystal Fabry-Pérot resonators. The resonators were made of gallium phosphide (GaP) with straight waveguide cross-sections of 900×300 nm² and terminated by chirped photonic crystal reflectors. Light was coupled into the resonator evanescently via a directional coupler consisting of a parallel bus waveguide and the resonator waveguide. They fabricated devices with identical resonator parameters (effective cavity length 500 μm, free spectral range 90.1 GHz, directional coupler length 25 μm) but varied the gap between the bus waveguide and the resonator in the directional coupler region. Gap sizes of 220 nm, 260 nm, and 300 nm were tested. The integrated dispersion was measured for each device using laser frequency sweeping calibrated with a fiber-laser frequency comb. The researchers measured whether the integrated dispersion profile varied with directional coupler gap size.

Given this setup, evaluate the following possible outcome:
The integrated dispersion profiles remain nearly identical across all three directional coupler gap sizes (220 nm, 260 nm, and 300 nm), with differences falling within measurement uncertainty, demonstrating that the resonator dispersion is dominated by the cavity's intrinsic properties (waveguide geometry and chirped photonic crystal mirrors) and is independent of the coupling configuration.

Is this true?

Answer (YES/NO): YES